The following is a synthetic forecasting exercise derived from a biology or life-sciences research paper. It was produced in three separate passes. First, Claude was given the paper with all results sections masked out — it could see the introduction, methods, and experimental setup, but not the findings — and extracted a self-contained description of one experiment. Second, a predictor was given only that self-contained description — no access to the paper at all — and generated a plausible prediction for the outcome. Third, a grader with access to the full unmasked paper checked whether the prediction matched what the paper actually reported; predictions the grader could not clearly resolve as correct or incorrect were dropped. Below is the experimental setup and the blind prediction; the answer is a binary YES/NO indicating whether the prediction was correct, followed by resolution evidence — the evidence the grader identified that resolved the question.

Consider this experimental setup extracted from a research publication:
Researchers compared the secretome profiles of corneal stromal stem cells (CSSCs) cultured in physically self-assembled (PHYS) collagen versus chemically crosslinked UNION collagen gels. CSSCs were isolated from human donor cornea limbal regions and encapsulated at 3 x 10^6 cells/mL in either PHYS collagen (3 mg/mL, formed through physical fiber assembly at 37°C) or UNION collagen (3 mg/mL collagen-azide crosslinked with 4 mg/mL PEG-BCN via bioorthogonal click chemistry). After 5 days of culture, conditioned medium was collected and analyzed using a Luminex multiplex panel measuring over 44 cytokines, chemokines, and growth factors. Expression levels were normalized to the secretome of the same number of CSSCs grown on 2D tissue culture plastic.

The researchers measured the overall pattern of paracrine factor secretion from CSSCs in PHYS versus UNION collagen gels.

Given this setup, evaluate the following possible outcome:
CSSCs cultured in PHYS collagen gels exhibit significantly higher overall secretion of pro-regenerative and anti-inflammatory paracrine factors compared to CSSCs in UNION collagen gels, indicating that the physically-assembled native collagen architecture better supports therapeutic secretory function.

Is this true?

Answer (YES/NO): NO